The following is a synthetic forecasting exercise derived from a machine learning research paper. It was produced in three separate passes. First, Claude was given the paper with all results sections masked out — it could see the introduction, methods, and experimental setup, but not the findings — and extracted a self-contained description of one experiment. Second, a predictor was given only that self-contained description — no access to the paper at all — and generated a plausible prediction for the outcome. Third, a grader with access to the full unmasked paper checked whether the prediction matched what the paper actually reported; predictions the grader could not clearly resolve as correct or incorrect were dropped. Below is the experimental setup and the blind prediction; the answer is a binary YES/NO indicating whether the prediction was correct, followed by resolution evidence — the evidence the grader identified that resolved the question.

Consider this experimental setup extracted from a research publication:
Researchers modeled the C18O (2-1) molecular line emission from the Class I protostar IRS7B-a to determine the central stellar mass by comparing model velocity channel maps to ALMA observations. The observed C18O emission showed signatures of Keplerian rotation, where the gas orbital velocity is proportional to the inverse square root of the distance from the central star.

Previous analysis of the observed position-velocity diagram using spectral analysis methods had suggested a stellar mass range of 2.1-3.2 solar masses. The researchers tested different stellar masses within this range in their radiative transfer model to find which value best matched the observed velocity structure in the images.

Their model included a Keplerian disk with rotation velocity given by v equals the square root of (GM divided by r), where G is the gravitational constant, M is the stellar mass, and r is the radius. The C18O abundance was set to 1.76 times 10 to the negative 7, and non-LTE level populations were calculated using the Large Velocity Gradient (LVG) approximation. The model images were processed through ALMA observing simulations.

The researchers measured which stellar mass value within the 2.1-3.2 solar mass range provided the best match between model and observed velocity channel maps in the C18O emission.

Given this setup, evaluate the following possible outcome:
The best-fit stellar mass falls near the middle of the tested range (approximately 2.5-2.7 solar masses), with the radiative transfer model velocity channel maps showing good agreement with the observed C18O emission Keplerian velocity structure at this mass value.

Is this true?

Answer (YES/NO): NO